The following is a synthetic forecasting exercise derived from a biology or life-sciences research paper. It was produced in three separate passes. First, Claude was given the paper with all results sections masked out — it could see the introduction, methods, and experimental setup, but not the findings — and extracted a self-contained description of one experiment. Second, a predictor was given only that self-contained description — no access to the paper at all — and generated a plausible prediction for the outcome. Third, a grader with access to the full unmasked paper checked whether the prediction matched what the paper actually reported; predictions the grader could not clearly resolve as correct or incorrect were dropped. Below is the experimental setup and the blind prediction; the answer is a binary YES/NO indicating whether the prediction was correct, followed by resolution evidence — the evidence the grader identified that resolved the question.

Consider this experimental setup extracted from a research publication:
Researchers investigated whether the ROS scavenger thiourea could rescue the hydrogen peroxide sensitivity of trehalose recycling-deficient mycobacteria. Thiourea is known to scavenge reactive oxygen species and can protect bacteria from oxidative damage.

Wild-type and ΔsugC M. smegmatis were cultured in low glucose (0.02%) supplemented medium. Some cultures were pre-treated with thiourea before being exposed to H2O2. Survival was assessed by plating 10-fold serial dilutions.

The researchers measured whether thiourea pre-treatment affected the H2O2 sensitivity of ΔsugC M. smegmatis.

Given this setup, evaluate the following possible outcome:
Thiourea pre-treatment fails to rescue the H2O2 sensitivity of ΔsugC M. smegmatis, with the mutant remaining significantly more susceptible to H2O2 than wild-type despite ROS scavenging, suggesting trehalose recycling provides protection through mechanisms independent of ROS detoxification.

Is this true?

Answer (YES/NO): NO